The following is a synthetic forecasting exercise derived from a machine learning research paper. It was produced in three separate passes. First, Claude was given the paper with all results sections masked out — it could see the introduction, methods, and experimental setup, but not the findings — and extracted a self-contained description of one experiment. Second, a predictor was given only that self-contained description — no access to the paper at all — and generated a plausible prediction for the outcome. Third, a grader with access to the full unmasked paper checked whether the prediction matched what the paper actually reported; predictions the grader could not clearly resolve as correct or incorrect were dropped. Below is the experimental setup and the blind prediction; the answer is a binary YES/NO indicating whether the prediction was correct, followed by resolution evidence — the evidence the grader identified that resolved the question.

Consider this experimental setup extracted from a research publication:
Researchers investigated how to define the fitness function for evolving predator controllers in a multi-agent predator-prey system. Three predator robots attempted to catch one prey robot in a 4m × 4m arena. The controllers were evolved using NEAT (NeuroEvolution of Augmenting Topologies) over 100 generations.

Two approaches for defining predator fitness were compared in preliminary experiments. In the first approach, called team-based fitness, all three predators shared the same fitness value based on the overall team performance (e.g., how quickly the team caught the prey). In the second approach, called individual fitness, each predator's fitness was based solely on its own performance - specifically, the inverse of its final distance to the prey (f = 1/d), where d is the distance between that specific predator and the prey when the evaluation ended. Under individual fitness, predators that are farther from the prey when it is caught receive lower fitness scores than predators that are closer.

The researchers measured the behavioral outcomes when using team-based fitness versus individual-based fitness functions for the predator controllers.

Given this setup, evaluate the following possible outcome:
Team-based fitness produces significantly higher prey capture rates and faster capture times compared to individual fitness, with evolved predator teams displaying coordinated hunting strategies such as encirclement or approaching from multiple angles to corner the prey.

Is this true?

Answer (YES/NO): NO